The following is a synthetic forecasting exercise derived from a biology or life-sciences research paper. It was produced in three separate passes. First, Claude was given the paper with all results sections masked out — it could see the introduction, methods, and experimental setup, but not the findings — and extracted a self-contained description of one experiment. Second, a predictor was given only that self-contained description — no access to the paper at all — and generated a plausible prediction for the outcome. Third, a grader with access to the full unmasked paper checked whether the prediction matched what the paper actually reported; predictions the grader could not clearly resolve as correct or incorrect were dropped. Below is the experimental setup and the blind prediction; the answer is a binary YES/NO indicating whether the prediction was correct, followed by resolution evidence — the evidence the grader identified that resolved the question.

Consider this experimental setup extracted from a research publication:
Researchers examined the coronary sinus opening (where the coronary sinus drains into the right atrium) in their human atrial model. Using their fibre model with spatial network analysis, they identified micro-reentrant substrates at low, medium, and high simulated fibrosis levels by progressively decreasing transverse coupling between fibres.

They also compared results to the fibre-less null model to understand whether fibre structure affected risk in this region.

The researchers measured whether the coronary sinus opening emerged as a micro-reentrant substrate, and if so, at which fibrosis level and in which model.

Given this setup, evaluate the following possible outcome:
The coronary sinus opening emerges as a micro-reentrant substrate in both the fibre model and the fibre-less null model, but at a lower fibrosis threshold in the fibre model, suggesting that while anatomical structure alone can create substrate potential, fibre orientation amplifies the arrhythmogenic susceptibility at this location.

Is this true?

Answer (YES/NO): NO